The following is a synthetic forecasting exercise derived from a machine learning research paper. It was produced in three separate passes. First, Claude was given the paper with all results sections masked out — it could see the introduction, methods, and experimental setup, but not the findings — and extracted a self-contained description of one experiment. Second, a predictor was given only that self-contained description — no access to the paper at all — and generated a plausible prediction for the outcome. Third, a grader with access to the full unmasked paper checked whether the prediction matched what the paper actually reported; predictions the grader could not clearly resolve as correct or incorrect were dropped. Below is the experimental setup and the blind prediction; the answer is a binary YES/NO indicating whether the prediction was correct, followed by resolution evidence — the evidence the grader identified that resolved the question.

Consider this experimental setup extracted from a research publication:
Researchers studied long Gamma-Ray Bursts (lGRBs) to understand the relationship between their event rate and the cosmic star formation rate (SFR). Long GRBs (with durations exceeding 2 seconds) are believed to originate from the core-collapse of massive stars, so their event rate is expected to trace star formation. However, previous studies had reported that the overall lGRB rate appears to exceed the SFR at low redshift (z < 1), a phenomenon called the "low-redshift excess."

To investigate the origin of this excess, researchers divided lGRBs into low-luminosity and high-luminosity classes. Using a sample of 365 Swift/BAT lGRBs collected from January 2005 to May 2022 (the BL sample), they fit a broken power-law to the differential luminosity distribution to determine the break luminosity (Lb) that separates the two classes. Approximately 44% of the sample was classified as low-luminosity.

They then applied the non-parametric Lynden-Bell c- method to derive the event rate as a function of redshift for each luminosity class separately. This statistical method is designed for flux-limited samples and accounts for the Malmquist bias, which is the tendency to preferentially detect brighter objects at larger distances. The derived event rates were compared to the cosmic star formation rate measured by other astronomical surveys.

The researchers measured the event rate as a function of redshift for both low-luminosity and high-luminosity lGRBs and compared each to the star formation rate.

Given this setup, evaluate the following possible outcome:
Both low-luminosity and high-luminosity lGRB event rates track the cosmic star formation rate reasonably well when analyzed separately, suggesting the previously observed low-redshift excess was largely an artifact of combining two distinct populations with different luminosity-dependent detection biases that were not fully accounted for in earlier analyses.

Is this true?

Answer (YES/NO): NO